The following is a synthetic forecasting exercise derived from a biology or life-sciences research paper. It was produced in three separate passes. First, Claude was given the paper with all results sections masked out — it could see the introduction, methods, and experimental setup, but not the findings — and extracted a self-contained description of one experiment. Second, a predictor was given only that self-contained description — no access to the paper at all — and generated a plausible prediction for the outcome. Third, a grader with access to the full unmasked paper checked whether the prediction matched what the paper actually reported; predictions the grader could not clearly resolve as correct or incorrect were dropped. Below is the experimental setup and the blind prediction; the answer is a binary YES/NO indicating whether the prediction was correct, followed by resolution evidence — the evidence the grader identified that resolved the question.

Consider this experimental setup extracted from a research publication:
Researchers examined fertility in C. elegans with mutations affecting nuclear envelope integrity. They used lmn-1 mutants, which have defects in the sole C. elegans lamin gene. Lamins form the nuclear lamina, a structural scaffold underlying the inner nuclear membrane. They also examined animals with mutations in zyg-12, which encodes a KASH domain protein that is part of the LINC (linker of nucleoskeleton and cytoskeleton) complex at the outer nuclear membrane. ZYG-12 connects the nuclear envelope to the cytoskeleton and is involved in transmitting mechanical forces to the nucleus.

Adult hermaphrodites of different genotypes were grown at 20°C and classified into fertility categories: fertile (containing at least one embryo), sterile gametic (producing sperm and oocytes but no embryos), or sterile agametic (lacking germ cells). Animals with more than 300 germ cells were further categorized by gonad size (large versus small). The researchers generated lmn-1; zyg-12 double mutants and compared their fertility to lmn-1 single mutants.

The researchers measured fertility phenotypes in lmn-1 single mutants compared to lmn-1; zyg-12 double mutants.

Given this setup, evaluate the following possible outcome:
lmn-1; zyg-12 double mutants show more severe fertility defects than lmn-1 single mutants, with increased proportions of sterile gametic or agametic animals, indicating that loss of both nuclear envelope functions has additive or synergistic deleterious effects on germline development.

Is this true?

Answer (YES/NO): NO